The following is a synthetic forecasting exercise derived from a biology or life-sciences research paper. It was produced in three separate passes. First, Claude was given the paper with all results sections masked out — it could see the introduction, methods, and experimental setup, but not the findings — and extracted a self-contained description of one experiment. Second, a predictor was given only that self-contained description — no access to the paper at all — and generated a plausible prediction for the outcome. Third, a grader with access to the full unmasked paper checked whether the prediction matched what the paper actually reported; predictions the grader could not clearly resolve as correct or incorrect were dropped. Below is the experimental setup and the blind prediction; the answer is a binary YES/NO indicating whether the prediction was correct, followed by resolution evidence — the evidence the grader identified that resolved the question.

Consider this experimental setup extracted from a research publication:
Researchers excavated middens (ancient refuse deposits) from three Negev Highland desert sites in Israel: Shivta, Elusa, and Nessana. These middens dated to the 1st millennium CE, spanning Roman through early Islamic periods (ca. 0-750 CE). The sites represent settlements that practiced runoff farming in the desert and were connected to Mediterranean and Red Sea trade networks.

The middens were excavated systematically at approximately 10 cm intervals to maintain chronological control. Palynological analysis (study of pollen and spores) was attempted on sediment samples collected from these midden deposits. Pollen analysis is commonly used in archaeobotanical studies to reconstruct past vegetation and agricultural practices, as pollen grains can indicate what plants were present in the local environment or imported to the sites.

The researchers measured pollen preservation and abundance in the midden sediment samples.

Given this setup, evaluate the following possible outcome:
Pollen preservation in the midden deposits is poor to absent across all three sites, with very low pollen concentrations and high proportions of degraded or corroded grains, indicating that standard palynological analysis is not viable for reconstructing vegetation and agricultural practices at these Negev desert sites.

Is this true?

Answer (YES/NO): YES